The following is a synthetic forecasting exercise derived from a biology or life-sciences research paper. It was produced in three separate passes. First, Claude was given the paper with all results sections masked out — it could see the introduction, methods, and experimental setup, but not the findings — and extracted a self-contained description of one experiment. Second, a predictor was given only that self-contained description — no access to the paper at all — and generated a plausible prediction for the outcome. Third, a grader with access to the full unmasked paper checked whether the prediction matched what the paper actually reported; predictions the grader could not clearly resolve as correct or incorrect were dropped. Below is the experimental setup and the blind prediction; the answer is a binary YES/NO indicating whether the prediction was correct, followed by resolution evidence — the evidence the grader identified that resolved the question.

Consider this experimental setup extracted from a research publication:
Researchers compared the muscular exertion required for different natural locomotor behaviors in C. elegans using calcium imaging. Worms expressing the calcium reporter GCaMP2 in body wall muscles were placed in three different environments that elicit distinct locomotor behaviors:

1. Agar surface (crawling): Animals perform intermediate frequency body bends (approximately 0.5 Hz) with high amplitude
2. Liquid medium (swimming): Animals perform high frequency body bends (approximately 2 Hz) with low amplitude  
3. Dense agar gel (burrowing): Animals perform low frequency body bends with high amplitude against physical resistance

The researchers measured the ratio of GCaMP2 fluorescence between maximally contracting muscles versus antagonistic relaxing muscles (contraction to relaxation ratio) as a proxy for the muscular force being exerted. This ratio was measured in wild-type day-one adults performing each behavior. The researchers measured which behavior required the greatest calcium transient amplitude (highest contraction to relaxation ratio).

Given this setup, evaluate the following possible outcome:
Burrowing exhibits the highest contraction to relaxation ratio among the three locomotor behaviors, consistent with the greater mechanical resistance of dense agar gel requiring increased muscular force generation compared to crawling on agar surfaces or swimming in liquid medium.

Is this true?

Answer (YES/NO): YES